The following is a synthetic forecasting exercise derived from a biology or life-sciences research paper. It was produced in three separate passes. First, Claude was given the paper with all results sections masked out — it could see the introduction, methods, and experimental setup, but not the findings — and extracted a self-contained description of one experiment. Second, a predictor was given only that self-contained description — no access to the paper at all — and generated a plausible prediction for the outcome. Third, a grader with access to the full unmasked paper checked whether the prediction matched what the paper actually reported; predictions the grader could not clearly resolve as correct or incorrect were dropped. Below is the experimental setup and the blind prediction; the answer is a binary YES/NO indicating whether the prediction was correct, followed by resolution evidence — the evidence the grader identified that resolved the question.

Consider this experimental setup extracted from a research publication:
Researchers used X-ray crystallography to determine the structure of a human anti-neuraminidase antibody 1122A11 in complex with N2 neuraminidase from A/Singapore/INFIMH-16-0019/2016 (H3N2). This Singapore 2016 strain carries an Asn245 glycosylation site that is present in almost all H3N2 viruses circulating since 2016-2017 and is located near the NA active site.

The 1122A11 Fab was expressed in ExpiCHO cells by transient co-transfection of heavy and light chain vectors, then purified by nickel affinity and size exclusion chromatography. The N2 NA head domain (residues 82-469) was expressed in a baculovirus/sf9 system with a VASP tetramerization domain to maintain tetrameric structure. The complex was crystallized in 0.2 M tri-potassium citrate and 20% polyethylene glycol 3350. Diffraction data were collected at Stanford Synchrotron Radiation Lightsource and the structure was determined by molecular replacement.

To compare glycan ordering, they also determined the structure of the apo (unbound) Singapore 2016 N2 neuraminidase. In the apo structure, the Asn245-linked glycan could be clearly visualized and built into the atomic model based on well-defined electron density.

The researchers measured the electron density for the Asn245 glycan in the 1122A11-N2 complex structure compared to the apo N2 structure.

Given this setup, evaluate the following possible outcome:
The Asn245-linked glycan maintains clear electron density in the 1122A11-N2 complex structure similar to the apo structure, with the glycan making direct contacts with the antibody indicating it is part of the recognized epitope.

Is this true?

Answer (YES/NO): NO